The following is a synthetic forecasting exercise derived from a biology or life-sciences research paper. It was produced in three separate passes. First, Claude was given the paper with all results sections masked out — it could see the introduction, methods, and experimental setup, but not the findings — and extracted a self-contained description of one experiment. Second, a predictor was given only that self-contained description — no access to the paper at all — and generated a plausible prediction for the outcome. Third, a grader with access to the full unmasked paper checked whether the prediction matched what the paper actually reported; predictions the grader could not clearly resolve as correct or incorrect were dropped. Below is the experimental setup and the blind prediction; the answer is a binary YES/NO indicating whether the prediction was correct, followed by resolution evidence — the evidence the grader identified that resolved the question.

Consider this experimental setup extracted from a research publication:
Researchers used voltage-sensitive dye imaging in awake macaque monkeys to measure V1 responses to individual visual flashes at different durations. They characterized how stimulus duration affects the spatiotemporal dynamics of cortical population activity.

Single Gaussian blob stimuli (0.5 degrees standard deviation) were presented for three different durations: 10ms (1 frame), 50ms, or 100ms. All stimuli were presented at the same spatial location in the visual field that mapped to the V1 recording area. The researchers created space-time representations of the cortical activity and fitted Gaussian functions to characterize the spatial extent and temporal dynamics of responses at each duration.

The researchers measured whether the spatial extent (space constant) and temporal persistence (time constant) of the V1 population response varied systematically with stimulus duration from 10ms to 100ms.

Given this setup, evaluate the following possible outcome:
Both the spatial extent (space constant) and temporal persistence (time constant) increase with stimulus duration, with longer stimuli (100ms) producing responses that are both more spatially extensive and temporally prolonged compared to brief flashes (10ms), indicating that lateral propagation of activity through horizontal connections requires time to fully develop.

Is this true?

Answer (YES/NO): NO